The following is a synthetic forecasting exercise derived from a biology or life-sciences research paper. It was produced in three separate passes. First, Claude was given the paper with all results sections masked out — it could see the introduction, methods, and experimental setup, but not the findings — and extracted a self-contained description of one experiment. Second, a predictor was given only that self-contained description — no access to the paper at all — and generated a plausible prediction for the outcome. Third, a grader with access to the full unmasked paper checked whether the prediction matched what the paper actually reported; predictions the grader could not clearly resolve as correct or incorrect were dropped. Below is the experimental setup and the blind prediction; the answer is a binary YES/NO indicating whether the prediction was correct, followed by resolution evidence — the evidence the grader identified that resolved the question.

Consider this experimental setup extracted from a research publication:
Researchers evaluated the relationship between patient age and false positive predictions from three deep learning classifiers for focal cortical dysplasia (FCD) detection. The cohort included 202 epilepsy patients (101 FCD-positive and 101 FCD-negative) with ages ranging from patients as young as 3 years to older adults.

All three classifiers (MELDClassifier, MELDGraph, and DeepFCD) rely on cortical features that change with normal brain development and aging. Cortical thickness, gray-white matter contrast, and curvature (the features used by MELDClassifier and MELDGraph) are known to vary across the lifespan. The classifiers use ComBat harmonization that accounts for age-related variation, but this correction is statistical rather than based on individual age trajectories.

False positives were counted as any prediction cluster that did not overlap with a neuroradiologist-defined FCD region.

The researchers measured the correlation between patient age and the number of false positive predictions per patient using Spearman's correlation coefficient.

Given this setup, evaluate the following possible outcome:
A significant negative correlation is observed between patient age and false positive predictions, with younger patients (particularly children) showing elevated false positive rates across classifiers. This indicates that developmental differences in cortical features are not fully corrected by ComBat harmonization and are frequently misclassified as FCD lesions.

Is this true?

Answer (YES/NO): NO